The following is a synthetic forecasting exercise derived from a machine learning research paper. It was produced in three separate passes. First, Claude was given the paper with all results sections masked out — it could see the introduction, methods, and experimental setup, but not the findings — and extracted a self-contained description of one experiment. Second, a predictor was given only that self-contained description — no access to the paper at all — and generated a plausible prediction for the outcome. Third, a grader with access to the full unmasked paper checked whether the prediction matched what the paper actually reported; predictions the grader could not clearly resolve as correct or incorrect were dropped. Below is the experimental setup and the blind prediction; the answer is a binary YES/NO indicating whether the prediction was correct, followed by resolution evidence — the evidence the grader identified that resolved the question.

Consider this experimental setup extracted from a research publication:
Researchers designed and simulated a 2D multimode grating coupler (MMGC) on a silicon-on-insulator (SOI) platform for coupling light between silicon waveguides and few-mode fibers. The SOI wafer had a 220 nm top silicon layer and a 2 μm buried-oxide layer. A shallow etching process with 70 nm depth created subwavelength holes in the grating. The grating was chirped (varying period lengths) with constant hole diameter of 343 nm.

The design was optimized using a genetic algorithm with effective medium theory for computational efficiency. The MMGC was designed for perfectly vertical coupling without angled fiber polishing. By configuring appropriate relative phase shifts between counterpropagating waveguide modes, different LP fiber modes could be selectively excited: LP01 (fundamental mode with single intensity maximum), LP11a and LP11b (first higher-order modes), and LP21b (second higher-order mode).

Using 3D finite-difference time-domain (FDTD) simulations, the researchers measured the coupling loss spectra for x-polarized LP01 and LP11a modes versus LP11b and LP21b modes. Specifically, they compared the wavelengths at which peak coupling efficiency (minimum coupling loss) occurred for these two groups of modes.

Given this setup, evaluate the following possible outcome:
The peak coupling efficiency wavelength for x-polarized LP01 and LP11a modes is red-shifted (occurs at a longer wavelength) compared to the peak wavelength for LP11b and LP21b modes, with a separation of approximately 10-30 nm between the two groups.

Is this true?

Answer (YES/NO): NO